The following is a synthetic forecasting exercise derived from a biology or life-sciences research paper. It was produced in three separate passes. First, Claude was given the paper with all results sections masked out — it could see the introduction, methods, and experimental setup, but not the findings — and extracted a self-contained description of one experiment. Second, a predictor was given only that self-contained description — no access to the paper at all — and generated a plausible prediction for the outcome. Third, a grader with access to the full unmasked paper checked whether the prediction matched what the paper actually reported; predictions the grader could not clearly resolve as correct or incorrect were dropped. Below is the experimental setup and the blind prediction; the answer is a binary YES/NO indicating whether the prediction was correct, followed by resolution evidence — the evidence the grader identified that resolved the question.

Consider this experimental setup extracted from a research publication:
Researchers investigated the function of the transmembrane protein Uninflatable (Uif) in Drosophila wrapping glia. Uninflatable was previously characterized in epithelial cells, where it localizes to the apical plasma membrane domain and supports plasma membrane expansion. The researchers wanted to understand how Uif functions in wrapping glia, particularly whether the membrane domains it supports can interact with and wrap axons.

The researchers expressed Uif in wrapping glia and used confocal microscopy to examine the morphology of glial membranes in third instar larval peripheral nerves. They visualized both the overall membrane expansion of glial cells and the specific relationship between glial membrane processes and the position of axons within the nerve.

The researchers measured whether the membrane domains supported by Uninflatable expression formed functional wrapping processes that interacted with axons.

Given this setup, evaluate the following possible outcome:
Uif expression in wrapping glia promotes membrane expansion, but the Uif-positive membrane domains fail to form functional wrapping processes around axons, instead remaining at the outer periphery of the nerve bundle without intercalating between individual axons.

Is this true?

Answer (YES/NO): YES